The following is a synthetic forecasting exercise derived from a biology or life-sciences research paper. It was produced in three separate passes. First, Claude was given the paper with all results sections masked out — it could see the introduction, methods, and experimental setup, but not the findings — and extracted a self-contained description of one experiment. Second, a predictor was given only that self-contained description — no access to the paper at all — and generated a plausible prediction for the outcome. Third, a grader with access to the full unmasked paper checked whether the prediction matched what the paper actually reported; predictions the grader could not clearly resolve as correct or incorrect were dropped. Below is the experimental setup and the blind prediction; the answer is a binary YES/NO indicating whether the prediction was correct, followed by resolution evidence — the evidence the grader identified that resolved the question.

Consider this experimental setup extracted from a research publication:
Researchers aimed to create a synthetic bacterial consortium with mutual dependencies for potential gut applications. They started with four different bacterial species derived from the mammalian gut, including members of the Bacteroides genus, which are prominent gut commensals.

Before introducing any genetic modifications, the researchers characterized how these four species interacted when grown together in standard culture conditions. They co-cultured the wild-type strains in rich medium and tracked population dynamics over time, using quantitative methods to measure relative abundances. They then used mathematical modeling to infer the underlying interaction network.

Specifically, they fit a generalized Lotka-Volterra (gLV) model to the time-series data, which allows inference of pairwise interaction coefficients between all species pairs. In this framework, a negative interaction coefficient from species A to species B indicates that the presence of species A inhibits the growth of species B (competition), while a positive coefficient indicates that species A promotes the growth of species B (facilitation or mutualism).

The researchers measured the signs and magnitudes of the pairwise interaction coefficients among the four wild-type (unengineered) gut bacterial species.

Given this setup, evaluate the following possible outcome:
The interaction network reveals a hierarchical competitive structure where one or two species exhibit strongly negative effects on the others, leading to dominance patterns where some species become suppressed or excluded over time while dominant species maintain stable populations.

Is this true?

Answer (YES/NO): NO